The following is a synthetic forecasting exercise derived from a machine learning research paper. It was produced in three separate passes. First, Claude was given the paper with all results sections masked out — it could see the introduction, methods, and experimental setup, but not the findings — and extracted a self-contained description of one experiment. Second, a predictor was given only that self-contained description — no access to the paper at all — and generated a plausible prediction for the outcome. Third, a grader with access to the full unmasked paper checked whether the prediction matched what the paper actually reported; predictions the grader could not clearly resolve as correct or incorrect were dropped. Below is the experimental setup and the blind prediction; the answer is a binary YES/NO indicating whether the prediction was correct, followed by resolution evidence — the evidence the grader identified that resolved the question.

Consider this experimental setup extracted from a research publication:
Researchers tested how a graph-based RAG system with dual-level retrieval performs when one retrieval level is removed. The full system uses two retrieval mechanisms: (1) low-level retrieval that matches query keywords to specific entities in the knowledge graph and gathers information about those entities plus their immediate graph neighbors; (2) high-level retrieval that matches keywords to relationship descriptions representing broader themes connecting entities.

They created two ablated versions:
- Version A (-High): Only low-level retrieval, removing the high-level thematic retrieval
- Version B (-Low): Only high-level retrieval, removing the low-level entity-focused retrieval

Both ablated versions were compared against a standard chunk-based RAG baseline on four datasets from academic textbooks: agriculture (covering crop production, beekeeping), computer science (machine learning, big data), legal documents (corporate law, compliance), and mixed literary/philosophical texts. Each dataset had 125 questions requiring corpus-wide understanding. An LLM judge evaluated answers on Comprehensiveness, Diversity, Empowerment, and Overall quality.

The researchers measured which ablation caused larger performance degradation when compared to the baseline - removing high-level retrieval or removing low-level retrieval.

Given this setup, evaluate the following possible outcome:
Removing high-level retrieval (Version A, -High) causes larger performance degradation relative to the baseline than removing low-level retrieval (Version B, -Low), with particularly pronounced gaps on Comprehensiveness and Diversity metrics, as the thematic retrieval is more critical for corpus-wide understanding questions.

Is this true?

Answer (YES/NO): NO